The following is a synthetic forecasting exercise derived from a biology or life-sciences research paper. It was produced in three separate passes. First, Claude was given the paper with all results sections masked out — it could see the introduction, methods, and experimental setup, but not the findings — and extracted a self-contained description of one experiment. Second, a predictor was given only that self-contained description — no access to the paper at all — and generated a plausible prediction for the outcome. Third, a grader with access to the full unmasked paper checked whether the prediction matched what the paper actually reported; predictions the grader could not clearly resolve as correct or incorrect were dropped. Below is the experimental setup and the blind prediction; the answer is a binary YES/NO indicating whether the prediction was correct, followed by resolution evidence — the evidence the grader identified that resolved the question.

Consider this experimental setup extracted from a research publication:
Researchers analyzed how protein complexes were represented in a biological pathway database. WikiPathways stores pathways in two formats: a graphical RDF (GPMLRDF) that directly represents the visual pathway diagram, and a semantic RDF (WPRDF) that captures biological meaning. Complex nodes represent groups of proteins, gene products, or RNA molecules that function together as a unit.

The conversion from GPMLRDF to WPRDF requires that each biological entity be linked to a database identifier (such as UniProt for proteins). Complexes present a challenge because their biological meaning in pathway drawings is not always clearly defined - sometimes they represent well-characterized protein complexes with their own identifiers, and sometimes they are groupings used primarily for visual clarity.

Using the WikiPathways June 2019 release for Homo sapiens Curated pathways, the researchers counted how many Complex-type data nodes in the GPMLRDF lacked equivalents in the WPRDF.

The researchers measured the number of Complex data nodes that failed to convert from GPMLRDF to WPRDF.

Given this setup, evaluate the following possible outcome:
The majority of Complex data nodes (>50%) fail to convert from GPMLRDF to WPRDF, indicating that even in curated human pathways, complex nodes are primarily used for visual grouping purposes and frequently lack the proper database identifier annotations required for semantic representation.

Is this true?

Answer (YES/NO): NO